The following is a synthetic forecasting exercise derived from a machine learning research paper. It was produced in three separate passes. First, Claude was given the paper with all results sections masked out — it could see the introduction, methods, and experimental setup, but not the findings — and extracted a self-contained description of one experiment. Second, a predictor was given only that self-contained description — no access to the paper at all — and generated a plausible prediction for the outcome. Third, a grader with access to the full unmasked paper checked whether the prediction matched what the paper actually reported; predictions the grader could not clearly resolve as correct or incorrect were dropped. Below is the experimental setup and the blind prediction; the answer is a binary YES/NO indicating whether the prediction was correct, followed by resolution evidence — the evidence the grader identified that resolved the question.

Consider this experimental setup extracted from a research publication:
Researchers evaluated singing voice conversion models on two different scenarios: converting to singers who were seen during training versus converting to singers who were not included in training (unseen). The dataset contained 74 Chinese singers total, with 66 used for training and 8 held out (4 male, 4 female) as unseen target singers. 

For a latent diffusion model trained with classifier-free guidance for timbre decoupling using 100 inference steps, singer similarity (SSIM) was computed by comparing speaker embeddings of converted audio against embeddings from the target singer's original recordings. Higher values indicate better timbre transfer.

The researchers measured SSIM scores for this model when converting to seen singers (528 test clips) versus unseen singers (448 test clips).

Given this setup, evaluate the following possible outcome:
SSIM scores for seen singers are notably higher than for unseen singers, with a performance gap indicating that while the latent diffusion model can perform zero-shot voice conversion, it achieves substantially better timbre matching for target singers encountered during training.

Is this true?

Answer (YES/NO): NO